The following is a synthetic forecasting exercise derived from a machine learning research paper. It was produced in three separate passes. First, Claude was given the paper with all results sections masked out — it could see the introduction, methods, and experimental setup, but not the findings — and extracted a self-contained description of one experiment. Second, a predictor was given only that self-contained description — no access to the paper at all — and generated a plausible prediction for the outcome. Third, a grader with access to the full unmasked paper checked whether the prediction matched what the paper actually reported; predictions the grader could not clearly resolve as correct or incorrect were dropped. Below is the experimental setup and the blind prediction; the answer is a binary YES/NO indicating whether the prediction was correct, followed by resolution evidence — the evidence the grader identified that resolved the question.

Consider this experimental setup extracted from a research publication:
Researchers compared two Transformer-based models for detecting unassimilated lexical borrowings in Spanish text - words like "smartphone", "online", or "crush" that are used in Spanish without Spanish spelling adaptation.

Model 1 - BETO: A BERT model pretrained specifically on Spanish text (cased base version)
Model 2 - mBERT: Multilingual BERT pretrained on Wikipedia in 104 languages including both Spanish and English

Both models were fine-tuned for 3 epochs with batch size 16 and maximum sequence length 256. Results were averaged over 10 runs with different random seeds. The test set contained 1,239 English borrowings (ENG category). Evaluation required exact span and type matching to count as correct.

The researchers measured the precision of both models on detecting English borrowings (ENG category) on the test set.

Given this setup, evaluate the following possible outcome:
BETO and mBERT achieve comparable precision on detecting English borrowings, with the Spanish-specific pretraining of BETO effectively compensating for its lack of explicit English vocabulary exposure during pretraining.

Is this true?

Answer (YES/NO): YES